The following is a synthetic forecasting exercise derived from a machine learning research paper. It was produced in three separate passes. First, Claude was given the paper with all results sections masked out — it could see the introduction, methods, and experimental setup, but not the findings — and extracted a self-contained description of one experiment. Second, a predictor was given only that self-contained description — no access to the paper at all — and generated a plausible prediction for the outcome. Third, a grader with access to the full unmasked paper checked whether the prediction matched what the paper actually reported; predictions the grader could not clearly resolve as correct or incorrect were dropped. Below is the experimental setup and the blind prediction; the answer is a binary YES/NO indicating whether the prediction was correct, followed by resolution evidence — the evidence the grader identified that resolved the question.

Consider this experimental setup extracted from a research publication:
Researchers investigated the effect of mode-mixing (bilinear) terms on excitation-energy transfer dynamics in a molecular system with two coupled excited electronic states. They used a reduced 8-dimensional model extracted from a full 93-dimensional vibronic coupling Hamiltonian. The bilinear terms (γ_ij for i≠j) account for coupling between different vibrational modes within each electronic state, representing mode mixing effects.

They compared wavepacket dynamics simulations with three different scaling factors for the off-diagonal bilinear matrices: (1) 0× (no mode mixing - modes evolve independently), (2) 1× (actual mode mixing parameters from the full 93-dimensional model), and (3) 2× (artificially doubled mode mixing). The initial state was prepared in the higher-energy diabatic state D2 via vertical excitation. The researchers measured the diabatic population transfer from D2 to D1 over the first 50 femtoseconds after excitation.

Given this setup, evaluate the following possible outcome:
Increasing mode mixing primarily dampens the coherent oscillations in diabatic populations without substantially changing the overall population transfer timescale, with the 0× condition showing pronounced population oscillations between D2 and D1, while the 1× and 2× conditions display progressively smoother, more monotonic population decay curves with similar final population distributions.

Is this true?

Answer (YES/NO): NO